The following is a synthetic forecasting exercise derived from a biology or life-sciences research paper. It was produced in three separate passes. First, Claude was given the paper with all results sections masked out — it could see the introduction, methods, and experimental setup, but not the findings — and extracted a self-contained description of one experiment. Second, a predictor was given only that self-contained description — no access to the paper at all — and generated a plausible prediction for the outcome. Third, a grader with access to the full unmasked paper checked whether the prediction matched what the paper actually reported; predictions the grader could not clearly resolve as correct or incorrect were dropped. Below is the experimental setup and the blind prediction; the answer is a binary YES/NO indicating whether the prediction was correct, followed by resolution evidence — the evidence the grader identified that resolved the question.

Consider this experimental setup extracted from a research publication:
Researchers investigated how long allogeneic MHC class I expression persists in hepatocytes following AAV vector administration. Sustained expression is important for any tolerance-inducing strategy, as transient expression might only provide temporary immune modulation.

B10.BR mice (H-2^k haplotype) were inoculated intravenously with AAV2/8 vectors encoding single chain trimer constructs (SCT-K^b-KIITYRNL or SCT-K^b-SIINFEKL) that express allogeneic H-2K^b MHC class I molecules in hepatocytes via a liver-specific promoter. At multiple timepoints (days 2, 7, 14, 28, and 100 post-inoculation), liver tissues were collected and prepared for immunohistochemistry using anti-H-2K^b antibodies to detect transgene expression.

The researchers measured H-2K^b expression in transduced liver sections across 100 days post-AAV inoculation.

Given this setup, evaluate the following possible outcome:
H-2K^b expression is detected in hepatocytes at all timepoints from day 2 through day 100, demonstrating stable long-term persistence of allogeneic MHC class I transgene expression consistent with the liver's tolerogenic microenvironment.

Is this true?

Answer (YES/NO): YES